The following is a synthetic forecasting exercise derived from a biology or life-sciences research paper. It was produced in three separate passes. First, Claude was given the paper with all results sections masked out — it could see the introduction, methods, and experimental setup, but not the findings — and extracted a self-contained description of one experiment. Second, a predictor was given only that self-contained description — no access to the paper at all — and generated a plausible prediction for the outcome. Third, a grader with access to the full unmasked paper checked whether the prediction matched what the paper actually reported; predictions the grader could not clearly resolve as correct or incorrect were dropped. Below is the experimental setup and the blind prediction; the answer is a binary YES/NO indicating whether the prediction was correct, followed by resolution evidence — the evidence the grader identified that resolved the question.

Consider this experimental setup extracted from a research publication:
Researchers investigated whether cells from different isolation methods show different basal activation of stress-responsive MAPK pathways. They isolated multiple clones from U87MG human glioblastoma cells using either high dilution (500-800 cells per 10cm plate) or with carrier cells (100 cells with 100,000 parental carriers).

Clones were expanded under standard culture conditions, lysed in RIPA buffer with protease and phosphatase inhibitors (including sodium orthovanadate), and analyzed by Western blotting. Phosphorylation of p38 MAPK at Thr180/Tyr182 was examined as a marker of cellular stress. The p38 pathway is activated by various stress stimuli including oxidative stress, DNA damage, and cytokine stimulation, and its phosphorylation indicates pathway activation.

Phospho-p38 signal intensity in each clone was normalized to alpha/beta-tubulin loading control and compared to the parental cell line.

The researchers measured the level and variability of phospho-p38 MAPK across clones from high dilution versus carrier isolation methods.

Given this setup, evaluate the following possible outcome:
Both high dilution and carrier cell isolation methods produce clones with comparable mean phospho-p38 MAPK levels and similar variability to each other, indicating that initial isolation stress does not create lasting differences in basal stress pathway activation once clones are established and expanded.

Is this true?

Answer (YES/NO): NO